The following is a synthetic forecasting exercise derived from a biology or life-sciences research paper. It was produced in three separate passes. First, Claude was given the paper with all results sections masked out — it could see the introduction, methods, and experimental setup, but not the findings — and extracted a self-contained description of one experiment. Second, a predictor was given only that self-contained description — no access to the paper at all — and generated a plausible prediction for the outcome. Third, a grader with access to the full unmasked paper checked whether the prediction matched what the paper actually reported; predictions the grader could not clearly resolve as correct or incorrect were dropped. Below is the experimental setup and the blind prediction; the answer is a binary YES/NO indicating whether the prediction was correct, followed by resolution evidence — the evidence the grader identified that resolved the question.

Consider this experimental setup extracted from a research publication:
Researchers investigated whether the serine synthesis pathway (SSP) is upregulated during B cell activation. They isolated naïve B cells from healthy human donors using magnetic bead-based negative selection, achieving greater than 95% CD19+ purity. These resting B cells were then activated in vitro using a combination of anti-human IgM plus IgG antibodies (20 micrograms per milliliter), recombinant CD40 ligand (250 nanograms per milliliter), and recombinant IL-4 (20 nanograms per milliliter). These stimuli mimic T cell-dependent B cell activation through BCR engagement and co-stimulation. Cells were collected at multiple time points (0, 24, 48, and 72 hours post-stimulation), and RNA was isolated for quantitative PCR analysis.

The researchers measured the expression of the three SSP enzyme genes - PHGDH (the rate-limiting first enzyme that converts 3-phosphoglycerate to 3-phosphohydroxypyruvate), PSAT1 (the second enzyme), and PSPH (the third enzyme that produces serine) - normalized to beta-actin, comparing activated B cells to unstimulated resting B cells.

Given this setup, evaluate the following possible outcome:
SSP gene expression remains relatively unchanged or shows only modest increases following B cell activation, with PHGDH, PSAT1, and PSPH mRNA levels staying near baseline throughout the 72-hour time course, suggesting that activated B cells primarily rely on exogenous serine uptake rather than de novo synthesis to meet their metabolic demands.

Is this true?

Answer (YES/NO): NO